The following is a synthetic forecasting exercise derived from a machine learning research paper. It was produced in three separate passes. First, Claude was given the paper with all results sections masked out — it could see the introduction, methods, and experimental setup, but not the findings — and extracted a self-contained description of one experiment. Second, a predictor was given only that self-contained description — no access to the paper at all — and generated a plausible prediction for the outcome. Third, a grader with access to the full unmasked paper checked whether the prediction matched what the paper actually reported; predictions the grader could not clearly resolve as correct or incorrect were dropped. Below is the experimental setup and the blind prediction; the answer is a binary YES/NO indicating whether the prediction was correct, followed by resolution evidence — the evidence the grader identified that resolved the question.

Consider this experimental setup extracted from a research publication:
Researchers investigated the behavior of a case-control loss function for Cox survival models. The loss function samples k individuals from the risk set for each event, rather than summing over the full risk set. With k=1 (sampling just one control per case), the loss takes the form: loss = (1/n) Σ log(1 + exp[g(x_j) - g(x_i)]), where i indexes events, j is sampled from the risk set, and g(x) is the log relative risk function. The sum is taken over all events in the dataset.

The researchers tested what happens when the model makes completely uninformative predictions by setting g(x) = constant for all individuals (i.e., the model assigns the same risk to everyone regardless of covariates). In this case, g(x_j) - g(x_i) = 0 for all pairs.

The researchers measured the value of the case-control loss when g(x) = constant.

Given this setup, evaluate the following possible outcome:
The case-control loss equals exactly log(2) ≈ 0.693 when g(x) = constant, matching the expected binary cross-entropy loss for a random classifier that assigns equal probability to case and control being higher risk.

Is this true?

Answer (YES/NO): YES